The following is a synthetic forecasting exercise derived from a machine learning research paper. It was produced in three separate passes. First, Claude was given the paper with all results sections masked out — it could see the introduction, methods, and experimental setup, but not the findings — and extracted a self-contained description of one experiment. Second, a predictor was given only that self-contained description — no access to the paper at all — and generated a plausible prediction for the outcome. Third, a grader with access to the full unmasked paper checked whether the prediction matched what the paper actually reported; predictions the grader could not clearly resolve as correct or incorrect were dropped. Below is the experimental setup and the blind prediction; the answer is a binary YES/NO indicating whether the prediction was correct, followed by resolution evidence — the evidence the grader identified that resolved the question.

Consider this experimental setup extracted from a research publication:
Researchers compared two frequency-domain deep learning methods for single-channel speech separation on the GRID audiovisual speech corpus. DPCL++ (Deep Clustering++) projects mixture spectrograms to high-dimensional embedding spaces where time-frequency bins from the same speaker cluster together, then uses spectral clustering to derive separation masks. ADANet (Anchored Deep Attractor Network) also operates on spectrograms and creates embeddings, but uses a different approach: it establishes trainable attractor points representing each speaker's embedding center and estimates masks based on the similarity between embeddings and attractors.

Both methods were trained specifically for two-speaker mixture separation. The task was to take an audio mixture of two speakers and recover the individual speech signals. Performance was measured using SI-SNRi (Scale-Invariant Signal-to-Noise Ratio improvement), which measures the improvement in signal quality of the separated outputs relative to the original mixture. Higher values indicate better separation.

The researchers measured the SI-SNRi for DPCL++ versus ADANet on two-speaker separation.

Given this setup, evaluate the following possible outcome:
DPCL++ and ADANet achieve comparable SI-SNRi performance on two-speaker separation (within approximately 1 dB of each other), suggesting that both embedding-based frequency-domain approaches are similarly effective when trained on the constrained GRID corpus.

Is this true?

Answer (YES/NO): YES